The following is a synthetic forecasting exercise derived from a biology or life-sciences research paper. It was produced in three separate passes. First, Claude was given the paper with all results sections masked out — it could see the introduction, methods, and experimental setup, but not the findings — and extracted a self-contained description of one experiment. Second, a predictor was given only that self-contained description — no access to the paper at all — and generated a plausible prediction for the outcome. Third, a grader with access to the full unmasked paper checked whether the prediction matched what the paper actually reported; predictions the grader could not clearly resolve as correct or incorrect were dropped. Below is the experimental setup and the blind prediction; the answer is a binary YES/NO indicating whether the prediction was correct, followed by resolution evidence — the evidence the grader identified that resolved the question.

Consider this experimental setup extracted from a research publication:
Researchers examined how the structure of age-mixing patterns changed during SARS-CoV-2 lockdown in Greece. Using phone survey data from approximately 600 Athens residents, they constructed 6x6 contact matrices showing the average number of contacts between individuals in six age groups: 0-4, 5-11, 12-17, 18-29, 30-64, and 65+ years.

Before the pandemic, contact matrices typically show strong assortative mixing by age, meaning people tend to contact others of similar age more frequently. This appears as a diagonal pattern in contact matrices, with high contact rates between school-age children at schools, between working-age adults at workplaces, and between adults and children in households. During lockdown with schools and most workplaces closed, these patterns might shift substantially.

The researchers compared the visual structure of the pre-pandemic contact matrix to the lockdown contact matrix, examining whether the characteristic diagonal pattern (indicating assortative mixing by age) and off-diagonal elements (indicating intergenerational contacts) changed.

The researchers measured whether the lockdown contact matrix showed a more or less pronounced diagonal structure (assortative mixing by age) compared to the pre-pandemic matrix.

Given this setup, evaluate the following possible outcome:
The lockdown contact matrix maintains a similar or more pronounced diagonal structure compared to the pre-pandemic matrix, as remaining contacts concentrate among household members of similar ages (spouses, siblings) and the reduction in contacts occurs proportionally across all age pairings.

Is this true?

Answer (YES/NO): NO